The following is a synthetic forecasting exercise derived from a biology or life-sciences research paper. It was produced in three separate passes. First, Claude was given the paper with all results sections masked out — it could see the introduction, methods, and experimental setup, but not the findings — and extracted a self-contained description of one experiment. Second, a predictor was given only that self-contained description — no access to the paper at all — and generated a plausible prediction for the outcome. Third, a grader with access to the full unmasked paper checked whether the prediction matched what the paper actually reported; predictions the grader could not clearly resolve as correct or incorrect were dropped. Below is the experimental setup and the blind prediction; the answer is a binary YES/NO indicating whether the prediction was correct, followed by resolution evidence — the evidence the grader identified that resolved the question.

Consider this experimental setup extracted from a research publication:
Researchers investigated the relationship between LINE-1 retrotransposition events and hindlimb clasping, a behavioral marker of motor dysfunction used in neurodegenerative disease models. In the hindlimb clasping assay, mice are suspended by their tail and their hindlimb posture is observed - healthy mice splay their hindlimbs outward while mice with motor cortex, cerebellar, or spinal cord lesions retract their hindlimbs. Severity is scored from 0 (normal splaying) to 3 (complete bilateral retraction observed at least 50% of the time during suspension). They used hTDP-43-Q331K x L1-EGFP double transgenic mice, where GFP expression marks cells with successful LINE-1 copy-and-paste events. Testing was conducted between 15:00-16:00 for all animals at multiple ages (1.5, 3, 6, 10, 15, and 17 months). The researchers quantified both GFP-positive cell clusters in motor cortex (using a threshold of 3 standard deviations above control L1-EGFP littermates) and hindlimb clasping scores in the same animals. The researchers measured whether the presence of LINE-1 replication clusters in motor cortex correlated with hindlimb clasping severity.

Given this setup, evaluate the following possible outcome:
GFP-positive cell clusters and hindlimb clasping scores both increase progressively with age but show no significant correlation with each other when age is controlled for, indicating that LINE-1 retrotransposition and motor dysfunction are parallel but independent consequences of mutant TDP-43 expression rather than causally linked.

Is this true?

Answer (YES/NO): NO